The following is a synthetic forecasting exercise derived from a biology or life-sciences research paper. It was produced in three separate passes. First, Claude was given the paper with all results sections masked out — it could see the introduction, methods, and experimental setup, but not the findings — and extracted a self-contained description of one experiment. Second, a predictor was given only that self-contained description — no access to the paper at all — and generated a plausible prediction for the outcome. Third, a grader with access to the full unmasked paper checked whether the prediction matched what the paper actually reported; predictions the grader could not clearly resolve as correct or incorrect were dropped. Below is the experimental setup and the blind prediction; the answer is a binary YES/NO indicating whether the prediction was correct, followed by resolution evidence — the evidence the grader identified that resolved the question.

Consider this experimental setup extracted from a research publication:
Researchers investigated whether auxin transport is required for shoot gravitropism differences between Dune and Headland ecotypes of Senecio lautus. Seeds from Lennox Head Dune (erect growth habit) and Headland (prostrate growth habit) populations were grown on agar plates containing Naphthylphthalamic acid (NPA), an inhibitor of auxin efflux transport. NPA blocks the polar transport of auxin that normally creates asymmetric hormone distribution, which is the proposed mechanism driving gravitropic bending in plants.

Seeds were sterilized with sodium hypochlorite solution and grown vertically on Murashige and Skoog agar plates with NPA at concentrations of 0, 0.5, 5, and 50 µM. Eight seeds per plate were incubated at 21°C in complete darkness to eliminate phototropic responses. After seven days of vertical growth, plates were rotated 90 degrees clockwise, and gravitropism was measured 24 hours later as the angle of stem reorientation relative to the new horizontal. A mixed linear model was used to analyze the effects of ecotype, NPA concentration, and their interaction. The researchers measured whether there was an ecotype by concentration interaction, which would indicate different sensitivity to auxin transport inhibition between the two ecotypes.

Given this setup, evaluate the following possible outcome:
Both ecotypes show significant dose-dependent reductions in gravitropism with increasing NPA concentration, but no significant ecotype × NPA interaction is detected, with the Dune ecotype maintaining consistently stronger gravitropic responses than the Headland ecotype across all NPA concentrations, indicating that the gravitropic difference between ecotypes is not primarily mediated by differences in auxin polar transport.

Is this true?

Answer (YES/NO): NO